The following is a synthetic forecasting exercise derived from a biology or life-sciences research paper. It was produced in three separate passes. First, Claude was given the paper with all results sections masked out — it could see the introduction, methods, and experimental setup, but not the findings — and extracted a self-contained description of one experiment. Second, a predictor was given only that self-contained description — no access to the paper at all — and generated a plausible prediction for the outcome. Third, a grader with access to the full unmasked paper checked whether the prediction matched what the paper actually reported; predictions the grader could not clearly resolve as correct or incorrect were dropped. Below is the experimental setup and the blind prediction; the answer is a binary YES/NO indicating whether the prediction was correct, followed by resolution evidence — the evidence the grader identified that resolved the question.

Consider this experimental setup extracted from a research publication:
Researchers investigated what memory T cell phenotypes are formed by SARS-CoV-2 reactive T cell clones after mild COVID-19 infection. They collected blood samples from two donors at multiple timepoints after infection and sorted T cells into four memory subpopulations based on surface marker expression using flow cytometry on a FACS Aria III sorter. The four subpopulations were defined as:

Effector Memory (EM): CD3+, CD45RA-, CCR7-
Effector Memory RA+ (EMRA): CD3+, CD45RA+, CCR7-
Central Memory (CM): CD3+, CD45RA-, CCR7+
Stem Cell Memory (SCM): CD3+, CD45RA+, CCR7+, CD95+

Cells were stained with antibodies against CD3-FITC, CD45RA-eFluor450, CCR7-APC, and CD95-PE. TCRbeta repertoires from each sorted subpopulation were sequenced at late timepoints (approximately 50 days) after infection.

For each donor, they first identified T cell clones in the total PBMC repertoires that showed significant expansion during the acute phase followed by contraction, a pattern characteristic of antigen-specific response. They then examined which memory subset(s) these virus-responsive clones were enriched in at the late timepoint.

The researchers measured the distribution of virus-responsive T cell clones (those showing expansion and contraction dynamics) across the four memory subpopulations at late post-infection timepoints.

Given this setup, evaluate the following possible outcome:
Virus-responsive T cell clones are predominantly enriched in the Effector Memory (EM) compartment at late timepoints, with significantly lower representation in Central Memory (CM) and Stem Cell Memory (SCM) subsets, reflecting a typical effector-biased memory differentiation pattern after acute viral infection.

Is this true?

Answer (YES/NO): NO